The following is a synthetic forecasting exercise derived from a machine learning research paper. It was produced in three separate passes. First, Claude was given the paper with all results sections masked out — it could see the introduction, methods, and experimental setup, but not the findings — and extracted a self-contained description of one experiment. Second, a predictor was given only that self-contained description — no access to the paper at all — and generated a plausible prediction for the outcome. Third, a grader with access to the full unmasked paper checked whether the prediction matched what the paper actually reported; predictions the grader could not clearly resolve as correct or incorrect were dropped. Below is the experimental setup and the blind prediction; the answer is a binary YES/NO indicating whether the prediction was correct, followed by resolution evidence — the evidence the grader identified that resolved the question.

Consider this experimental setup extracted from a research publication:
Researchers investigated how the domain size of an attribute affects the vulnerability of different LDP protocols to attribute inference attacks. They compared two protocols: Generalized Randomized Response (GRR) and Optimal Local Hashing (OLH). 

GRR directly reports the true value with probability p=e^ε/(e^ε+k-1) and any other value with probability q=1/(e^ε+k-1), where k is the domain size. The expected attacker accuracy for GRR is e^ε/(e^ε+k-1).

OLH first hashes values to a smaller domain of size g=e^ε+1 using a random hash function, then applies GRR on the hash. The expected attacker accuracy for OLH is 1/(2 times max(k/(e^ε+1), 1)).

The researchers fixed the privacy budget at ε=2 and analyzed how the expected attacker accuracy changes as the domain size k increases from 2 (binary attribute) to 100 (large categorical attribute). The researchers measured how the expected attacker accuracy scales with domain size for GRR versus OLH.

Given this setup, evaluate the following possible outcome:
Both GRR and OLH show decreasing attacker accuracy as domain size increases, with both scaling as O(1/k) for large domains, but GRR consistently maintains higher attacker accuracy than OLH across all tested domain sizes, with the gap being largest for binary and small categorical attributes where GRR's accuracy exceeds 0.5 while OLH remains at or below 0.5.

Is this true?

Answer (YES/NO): NO